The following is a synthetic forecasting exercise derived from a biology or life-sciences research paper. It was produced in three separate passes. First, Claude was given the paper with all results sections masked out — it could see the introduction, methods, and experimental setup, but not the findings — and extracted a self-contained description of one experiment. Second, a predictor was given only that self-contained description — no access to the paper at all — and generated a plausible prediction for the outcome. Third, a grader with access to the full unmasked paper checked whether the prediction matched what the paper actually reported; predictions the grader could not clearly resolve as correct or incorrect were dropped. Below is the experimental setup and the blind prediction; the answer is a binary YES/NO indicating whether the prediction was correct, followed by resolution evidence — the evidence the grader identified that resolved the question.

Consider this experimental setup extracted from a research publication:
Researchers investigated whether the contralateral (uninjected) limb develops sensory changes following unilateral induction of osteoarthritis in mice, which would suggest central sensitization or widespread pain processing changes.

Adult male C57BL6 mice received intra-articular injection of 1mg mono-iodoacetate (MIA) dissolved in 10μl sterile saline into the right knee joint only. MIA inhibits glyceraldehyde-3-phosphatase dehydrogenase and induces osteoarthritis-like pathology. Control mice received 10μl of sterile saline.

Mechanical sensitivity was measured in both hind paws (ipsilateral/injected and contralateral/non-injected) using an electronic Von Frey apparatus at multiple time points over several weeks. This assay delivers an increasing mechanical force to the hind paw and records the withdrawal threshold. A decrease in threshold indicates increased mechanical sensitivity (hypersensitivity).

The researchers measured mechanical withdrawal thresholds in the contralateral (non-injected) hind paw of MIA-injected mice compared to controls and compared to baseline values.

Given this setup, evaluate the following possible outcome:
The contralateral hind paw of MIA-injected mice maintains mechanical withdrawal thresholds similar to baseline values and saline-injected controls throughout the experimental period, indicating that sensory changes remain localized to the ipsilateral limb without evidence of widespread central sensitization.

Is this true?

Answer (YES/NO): YES